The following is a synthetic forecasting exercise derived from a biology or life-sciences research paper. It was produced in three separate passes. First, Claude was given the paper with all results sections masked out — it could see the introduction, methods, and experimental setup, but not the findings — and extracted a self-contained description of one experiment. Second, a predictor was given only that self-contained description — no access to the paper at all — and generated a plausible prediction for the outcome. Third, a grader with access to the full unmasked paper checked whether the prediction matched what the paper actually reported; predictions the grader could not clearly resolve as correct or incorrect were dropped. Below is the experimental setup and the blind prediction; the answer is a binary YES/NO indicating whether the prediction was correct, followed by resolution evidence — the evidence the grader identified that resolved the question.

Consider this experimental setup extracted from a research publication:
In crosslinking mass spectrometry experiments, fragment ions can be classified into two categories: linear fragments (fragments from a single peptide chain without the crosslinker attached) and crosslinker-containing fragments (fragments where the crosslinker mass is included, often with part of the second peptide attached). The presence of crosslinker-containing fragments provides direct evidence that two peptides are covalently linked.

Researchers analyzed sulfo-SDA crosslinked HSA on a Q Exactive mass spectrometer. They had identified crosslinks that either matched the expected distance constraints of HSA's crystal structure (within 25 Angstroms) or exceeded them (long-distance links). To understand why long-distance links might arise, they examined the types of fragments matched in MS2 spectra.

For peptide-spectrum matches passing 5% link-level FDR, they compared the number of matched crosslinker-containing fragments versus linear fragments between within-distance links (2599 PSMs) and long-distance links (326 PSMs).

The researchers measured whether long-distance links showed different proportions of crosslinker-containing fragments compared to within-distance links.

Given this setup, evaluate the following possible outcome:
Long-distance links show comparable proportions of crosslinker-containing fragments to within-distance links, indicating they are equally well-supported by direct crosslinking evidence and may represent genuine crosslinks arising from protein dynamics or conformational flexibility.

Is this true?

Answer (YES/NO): NO